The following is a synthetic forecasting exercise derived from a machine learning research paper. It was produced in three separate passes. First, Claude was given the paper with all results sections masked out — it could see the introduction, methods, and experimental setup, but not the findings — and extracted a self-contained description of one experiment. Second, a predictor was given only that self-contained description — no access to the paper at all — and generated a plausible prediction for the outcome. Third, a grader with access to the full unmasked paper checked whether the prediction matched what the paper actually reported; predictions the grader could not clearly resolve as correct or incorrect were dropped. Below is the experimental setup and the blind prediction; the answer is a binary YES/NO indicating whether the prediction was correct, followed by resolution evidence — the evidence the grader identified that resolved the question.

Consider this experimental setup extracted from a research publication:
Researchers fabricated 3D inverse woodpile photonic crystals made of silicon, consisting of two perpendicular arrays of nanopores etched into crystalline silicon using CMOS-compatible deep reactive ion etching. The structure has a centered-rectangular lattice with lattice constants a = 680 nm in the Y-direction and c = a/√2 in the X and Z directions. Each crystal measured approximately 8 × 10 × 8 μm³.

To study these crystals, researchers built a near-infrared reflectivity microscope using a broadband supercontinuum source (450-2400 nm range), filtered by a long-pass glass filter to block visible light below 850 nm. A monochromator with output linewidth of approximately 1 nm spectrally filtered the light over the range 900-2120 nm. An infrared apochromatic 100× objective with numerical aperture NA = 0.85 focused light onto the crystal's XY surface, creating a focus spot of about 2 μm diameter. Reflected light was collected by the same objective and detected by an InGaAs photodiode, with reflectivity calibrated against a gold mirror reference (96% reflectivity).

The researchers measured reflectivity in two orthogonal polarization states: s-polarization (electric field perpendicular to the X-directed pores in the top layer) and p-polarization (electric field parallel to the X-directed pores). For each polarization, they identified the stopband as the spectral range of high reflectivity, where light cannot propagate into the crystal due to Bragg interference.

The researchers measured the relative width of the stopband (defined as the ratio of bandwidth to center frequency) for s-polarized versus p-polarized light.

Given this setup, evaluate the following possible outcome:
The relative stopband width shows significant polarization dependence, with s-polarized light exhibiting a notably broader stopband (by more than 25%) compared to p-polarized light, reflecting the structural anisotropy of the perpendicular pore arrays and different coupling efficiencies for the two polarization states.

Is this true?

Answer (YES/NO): NO